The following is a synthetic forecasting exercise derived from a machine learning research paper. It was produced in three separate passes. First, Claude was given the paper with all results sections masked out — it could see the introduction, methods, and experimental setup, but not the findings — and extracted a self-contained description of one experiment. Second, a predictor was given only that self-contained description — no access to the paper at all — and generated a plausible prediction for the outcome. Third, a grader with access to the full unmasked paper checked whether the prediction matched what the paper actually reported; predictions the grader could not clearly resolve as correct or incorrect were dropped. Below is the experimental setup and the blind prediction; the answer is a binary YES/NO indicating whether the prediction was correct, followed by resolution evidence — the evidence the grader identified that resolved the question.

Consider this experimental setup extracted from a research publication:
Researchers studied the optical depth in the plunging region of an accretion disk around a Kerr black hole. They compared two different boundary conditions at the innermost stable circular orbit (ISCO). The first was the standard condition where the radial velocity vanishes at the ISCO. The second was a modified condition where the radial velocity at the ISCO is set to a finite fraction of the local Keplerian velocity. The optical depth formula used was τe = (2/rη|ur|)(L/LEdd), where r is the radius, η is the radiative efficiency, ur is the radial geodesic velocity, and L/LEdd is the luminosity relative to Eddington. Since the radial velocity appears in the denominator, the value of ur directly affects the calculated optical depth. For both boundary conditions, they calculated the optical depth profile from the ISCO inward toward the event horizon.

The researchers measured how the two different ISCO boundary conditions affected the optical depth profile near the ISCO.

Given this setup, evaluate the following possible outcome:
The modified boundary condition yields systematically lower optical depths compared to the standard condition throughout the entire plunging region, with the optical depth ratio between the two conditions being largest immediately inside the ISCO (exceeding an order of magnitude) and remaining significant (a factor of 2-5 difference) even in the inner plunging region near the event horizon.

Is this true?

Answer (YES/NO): NO